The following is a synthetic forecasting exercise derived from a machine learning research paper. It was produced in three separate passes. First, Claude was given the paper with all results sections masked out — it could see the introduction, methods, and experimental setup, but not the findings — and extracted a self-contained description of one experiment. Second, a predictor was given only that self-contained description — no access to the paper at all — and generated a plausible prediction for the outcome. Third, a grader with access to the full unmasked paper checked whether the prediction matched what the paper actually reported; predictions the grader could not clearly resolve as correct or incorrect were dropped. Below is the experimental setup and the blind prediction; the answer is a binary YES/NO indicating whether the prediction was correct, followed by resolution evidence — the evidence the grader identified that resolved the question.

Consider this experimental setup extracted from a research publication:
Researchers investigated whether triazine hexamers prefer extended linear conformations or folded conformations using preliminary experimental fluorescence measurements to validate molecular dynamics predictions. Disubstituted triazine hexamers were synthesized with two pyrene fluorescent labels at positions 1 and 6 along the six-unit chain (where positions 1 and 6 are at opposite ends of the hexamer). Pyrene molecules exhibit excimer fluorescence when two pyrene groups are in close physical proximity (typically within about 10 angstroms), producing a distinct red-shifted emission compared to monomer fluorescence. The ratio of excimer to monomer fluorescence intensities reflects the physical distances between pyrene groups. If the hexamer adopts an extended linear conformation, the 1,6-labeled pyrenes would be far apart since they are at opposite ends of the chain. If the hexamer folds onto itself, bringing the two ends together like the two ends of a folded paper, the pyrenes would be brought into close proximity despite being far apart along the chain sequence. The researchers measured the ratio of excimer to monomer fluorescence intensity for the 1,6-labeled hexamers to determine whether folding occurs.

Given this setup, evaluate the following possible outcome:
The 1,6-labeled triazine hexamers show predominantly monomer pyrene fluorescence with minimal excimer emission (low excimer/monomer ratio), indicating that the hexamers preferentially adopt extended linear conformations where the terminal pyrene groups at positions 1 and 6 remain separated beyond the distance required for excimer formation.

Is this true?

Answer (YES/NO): NO